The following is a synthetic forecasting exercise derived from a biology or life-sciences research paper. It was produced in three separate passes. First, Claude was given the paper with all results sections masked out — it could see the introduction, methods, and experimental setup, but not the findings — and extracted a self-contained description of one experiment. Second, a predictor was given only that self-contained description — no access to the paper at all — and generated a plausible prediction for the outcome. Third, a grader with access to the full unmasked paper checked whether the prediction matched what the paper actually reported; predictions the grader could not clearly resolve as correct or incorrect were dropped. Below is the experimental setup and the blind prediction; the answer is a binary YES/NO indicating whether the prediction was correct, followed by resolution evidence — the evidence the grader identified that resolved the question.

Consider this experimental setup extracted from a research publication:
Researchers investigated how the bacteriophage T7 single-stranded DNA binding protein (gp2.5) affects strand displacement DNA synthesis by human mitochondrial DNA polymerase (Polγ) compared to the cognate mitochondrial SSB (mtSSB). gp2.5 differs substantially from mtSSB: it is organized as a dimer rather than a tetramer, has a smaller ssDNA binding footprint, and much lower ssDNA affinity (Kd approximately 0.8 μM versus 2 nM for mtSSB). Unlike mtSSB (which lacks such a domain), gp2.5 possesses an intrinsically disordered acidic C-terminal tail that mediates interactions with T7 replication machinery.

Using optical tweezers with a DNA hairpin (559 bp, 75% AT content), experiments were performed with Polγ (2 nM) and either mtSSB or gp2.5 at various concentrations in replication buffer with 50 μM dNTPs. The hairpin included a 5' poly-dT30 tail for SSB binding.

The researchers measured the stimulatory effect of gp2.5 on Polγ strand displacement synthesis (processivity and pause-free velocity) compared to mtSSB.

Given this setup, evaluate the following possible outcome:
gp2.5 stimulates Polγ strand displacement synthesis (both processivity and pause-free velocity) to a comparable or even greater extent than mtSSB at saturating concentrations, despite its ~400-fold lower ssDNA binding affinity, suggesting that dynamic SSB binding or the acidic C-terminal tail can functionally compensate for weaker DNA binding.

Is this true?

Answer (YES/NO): NO